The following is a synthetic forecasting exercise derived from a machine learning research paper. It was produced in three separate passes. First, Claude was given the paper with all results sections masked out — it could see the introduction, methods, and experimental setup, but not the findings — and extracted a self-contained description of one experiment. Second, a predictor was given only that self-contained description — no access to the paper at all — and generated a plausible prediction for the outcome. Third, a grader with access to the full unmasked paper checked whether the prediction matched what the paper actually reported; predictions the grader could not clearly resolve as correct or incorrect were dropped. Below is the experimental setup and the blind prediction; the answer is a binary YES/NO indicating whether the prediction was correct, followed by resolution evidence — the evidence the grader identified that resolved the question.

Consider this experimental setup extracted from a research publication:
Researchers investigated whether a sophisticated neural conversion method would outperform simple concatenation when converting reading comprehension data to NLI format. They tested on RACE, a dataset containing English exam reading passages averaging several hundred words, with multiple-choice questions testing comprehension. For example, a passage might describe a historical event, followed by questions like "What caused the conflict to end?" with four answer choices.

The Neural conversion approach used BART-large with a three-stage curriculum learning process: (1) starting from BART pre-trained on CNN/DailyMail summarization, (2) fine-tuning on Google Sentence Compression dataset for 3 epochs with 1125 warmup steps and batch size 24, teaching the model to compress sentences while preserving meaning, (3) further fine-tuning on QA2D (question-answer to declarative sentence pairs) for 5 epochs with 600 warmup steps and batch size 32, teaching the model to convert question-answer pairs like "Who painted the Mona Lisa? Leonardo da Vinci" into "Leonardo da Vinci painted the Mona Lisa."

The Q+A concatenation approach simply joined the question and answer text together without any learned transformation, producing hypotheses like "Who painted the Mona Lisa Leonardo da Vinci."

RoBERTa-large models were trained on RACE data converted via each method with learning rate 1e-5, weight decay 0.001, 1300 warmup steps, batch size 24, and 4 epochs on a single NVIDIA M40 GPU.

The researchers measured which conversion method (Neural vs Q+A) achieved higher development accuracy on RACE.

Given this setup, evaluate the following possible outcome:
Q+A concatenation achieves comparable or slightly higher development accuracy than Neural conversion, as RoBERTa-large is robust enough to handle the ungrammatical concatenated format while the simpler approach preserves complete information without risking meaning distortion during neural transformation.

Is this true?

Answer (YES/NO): YES